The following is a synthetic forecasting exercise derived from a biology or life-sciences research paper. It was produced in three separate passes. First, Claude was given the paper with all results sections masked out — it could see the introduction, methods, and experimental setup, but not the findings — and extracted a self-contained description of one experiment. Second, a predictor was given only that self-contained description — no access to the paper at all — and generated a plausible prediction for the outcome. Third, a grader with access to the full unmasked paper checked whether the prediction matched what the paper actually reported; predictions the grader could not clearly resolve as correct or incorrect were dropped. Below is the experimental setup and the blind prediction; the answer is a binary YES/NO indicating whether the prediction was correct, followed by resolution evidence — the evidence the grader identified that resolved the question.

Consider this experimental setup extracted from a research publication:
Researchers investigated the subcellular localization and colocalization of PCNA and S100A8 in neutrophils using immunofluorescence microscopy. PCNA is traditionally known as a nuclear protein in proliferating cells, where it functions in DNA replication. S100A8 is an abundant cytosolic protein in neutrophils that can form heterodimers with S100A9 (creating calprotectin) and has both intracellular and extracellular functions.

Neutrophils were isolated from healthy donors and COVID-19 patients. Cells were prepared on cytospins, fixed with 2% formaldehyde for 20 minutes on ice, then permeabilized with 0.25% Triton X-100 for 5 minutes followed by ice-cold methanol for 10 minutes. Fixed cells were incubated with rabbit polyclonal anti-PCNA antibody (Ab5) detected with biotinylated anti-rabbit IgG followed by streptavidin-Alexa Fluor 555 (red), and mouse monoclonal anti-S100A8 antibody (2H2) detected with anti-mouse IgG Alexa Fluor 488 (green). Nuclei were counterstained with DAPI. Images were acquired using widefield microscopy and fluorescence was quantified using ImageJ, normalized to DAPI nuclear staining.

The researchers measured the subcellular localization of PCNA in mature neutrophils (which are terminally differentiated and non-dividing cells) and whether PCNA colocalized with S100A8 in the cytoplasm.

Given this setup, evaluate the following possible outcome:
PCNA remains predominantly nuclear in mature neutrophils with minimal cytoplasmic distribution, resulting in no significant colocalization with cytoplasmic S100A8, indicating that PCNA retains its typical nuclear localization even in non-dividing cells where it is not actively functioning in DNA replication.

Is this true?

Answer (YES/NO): NO